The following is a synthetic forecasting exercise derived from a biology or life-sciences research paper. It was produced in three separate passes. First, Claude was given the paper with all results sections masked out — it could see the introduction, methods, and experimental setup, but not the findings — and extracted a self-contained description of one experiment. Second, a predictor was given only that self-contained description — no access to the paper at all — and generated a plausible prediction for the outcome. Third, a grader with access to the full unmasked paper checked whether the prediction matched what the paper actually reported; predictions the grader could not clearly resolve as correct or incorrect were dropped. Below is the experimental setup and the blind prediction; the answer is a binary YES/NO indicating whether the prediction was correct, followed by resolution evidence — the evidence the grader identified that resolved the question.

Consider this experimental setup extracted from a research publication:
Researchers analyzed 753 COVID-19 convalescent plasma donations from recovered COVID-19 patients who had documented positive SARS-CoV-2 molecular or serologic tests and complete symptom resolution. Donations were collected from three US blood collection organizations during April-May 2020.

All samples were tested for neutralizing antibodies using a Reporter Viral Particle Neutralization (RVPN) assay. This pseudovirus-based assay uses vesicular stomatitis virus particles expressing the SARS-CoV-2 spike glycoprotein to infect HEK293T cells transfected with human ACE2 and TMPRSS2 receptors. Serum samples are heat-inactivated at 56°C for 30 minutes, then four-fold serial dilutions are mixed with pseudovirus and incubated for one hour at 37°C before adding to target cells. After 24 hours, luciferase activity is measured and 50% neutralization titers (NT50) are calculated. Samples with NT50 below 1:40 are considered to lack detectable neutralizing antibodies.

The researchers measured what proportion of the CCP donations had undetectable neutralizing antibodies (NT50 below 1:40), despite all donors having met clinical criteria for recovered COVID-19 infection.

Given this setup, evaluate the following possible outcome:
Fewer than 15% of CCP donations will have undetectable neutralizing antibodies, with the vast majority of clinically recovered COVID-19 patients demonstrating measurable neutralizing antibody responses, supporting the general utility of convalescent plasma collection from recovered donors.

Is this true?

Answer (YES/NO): YES